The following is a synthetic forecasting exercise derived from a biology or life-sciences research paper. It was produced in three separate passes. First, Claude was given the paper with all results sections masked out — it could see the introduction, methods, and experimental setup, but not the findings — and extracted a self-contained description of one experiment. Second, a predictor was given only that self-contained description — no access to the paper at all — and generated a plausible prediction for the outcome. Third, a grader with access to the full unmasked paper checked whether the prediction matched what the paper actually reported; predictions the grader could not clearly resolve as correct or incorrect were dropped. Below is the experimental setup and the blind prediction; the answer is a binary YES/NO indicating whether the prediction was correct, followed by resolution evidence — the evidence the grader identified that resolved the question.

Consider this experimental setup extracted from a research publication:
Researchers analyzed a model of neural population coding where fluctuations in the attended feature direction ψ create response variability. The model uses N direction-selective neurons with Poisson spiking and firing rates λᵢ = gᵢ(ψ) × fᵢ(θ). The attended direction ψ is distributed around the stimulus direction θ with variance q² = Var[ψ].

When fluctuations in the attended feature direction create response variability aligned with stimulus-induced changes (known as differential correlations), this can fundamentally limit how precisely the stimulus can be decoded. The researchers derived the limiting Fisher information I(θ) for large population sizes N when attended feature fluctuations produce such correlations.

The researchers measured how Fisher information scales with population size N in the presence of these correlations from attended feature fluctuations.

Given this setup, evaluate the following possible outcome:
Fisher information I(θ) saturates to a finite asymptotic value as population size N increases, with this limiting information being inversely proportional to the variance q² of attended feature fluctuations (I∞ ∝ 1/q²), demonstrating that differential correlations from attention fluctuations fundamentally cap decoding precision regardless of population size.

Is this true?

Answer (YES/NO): YES